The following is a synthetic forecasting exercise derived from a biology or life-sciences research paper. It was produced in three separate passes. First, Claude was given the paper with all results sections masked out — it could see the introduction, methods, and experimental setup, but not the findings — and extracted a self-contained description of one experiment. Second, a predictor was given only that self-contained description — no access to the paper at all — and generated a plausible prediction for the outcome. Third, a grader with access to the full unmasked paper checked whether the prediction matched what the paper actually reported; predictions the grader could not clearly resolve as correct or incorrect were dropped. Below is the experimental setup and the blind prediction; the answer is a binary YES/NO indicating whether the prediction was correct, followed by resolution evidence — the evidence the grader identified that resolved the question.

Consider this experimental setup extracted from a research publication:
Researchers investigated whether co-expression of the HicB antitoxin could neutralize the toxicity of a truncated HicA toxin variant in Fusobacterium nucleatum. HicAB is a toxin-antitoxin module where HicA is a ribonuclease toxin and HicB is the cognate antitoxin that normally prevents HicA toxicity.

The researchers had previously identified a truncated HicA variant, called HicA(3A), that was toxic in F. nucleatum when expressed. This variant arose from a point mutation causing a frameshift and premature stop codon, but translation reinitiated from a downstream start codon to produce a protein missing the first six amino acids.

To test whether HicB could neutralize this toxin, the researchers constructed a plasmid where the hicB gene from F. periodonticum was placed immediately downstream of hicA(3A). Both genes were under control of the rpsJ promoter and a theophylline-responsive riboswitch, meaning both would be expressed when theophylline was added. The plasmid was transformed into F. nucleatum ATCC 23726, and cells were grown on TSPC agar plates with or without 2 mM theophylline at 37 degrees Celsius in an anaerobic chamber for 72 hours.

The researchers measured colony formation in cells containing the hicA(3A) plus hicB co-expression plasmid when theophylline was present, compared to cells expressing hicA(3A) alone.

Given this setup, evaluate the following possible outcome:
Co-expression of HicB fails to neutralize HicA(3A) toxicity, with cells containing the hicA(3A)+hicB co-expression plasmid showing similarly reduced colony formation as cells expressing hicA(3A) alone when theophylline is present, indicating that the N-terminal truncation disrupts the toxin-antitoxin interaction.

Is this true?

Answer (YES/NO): NO